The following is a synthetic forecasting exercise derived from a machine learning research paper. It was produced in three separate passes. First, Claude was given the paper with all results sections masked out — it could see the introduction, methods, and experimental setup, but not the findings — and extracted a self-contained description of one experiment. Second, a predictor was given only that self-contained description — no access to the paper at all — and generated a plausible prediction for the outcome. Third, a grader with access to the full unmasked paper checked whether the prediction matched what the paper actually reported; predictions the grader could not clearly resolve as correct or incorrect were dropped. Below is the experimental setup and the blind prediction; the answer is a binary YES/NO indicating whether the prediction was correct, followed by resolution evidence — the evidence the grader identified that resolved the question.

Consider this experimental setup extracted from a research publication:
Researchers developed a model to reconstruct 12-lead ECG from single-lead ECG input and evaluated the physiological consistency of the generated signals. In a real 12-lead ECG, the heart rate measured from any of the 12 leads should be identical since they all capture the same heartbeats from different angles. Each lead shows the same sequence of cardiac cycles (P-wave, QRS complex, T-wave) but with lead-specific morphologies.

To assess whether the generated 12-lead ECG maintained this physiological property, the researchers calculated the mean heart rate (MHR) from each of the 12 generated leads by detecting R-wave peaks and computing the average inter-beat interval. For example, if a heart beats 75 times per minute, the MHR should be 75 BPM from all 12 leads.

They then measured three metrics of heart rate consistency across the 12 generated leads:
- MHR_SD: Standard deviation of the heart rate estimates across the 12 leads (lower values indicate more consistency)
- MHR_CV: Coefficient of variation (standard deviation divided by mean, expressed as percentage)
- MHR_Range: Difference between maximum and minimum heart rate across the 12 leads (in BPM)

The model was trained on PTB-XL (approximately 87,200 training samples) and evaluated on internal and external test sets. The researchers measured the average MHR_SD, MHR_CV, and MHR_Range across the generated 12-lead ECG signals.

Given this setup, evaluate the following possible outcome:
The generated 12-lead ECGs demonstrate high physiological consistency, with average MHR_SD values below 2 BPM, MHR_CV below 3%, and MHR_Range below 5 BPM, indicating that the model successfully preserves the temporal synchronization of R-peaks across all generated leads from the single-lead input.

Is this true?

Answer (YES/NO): YES